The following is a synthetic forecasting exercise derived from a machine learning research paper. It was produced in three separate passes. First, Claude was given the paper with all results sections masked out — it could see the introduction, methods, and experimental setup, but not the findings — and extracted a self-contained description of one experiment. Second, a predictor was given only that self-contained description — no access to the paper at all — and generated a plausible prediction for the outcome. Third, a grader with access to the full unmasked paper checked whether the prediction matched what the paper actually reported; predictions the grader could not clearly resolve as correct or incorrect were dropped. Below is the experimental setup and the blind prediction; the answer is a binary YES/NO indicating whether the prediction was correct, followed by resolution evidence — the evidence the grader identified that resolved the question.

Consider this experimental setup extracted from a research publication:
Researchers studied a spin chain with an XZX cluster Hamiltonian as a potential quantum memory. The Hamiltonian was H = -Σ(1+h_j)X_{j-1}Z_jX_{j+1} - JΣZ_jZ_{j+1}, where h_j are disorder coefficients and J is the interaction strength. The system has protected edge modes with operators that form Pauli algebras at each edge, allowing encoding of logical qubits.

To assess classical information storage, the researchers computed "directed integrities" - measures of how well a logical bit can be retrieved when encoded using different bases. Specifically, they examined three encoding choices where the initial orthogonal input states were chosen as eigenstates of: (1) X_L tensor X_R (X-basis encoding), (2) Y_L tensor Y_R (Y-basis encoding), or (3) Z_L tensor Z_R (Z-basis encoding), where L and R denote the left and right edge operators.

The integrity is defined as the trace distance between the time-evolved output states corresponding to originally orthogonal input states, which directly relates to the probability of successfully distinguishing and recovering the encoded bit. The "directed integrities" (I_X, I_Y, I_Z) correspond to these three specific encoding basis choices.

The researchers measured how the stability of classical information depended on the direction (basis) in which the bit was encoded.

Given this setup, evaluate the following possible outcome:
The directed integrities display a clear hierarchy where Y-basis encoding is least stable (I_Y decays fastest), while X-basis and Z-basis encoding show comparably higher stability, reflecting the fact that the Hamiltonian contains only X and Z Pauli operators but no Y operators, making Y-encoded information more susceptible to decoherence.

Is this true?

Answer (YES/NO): NO